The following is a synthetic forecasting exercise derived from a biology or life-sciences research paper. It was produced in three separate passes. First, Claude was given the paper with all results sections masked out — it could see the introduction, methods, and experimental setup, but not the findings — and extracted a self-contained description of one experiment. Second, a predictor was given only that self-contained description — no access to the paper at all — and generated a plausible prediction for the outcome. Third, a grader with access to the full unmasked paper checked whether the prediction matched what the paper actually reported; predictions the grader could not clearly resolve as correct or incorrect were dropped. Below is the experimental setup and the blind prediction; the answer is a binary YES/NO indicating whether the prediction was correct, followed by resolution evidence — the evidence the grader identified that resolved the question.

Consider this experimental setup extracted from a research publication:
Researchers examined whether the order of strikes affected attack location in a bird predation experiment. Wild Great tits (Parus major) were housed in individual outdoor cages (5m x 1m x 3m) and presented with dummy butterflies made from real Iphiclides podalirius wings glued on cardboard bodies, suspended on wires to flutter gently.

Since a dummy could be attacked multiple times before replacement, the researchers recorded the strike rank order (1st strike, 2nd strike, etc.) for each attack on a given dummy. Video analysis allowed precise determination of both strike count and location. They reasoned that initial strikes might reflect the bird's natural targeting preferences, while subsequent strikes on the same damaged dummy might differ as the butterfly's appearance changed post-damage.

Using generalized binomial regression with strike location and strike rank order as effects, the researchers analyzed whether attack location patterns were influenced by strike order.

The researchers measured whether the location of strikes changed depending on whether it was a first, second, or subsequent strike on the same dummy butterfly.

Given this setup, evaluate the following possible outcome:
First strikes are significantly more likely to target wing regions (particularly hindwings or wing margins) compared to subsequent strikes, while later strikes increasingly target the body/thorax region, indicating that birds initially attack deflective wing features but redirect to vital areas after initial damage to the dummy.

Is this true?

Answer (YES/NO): NO